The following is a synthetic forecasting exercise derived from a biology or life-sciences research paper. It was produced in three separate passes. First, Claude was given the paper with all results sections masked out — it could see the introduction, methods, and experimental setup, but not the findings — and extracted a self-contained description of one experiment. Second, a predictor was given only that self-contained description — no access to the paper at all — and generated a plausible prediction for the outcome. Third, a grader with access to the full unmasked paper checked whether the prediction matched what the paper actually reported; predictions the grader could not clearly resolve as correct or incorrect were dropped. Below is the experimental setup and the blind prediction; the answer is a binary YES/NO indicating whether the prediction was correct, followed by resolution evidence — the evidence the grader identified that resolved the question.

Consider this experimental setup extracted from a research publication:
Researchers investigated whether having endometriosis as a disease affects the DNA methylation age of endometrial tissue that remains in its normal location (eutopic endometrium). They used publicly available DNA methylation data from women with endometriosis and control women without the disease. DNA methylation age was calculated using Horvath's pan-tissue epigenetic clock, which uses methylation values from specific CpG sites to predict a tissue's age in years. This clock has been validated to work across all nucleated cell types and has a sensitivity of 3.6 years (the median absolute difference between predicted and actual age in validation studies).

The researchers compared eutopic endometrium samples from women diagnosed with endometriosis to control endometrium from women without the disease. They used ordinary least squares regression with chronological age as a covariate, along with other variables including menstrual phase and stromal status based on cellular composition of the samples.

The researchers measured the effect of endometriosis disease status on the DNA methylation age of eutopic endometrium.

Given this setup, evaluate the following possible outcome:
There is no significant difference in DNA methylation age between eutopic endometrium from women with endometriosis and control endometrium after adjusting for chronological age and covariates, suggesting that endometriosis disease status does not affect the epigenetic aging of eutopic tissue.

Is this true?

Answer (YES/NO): YES